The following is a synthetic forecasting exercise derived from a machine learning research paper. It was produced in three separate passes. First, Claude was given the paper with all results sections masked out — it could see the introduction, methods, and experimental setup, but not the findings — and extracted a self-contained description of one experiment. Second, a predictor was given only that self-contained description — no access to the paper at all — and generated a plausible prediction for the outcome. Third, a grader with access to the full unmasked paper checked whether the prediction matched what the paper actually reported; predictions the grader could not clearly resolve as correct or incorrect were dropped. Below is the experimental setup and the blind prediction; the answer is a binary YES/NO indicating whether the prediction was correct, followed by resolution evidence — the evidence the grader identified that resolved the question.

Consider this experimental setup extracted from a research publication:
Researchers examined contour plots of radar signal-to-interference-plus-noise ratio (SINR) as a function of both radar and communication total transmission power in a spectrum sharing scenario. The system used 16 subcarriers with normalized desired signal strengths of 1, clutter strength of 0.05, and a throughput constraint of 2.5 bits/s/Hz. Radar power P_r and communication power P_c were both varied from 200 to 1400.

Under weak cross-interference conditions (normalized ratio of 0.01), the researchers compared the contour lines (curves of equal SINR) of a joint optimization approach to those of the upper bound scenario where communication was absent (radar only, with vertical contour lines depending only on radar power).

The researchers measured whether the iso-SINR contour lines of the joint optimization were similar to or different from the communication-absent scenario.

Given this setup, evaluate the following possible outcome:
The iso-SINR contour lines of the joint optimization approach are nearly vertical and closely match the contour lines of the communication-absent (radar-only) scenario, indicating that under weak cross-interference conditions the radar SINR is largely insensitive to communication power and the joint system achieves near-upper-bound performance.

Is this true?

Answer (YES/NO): YES